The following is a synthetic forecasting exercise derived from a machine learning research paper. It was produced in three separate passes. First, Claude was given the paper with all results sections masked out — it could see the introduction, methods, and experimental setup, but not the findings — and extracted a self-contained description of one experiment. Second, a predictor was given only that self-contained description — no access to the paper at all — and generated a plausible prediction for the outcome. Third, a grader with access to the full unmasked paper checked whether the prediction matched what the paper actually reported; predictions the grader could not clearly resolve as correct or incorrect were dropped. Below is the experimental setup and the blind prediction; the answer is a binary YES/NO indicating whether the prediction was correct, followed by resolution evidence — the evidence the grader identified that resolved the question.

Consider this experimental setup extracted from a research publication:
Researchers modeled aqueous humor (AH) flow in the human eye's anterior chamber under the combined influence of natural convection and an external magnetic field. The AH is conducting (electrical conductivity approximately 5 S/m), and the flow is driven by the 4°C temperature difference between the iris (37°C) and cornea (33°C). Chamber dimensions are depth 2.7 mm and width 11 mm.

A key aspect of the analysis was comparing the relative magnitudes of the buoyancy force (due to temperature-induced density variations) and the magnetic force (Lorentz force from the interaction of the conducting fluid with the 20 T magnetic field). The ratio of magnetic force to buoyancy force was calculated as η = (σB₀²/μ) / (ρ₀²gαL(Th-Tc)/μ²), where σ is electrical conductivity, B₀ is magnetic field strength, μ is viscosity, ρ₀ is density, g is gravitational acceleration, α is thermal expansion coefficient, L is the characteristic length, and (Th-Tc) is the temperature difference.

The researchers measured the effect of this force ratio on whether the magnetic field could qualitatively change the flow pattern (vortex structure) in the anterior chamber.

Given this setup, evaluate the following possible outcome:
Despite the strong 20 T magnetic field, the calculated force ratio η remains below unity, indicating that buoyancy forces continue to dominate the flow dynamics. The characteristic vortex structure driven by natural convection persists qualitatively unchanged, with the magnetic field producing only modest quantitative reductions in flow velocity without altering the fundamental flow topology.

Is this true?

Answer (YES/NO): YES